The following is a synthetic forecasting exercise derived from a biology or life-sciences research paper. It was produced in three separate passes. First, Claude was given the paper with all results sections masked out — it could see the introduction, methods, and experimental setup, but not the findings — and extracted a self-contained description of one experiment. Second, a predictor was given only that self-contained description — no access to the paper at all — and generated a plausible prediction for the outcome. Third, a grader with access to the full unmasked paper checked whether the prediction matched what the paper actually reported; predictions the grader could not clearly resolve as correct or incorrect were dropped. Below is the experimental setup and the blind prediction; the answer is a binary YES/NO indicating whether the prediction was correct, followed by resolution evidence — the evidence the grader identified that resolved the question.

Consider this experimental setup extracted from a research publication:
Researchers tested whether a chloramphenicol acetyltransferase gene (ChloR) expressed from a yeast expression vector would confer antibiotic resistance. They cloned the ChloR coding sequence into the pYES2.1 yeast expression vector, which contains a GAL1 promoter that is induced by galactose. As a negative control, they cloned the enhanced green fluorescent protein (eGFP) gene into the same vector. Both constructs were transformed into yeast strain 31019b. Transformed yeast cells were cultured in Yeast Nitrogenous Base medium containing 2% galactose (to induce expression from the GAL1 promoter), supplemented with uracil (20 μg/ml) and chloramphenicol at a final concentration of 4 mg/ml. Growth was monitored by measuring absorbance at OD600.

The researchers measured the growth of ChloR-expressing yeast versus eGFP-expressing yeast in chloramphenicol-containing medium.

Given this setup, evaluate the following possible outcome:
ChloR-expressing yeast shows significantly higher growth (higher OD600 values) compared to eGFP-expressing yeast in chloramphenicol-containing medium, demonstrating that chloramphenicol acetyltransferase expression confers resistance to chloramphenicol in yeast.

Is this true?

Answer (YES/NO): YES